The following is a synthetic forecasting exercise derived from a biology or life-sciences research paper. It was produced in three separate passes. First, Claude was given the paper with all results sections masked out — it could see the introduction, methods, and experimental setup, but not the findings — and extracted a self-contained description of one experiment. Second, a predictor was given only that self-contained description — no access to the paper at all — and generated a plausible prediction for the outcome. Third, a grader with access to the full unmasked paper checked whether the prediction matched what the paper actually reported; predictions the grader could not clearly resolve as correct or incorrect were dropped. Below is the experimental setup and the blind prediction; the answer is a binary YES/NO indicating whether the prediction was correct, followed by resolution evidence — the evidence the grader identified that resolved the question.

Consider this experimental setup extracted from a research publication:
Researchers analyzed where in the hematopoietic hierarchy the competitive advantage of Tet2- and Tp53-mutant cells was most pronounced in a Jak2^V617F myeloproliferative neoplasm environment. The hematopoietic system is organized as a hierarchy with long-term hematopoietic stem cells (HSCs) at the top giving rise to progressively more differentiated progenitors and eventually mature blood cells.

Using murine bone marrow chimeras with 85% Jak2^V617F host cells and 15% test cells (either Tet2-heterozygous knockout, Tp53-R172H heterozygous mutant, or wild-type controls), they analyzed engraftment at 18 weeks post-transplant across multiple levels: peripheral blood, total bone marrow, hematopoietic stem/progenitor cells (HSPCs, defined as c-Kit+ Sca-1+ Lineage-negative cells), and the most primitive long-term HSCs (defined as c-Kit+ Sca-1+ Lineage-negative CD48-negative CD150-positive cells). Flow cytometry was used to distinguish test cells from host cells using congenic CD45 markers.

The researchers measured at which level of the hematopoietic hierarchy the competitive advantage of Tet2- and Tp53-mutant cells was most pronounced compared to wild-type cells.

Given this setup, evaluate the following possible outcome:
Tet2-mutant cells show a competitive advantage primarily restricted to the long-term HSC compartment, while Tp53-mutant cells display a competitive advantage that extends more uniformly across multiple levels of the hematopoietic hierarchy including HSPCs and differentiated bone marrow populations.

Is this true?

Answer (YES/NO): NO